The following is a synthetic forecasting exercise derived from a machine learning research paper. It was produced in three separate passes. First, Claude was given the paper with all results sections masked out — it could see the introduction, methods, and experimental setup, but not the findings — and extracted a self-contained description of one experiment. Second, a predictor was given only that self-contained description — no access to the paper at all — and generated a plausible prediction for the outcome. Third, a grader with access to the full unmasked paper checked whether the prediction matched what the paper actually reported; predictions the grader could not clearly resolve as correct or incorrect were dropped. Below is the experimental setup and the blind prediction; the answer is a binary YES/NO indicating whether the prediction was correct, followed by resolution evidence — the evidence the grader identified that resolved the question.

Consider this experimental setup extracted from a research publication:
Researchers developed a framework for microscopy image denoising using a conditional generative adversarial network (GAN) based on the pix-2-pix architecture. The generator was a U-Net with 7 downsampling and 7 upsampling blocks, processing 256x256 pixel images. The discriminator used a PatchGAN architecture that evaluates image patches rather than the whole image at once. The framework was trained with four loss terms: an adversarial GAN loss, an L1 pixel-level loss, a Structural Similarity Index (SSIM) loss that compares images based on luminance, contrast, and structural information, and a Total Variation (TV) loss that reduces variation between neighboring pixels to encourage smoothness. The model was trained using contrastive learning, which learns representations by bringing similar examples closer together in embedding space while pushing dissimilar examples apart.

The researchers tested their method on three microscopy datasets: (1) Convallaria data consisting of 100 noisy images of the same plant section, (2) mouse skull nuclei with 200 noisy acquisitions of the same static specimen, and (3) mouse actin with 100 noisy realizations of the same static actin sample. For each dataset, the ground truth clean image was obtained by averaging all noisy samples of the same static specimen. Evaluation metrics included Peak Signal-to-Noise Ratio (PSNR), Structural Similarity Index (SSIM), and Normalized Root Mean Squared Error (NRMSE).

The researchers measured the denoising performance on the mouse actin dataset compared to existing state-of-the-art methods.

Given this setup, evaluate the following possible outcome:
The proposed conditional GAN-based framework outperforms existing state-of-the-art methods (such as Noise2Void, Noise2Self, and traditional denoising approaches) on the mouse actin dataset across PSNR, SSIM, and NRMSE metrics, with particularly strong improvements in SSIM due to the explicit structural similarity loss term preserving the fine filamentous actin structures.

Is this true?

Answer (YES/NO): NO